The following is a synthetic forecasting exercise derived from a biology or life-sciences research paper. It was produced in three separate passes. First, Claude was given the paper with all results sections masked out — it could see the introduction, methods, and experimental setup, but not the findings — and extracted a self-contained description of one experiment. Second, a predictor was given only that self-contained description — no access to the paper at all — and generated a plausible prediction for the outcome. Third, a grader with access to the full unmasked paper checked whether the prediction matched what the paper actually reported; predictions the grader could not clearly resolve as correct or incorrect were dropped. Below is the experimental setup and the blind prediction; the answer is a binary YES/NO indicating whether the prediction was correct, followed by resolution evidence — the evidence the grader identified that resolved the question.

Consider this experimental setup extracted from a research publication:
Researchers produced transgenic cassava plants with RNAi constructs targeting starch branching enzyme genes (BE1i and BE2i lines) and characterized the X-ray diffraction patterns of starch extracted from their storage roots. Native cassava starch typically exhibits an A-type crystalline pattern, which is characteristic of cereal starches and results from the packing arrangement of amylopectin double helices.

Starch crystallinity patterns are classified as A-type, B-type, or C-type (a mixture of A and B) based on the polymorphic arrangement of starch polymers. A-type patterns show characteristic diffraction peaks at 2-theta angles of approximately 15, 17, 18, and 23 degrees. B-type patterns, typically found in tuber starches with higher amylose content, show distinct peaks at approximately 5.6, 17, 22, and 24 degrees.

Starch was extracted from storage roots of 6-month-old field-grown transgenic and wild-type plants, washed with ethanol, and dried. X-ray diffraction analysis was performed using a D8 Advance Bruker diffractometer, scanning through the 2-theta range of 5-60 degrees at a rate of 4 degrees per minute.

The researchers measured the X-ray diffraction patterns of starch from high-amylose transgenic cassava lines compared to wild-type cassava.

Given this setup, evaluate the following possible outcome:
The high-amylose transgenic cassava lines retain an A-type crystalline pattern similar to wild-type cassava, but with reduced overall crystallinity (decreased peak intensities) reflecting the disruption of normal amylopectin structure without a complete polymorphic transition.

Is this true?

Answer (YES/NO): NO